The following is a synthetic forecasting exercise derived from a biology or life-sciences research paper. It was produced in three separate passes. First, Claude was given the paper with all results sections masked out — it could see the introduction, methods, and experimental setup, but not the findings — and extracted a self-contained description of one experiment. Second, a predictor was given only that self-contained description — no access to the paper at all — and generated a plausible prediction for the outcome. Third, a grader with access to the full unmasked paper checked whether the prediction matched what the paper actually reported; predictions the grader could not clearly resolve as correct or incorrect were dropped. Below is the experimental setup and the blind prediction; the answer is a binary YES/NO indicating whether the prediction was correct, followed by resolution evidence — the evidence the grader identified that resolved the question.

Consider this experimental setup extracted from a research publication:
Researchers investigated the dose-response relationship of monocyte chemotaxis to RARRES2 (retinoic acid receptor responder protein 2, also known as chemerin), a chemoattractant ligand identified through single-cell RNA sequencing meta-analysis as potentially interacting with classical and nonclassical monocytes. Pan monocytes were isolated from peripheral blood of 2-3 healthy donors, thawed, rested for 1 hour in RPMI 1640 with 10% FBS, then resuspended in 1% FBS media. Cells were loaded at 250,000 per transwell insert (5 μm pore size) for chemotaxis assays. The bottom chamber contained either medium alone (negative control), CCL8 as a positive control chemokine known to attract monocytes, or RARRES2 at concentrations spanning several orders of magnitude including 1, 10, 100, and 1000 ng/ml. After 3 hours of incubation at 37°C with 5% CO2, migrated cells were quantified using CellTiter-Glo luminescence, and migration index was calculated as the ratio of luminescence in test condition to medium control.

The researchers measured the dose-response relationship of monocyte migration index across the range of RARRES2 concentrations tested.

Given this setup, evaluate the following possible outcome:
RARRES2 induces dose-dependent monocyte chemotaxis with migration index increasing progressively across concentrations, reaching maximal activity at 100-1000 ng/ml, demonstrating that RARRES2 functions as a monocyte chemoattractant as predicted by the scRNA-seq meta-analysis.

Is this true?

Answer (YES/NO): NO